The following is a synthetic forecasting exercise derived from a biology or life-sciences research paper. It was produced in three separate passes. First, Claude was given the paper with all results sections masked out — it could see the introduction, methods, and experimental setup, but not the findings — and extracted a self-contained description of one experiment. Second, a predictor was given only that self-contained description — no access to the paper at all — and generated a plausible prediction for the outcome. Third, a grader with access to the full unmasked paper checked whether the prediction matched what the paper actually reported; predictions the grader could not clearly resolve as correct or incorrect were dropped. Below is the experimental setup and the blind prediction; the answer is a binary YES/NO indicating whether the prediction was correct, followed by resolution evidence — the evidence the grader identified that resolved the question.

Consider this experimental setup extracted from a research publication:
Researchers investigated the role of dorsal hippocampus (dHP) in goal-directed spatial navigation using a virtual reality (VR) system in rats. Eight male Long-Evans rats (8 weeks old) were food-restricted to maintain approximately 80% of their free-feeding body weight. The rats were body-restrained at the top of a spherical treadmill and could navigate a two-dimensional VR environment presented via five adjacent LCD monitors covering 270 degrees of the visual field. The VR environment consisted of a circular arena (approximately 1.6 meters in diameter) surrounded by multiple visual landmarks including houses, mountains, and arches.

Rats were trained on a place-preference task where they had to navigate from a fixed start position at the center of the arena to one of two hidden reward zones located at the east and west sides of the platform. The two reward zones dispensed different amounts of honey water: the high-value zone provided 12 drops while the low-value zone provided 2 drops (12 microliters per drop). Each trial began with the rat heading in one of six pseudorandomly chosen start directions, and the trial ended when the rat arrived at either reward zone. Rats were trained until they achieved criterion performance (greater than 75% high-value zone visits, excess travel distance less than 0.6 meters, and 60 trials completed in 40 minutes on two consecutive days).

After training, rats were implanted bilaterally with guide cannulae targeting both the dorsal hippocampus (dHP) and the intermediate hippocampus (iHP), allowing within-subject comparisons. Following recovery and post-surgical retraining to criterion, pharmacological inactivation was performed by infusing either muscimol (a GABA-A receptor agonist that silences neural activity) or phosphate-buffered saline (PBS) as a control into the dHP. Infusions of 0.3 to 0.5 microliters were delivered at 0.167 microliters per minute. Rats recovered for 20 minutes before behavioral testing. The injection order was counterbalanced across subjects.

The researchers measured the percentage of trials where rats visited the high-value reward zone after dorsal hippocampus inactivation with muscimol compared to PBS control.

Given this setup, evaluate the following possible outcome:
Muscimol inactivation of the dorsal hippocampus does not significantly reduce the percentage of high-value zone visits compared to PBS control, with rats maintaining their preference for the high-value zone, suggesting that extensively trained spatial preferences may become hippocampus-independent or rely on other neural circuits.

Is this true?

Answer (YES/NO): YES